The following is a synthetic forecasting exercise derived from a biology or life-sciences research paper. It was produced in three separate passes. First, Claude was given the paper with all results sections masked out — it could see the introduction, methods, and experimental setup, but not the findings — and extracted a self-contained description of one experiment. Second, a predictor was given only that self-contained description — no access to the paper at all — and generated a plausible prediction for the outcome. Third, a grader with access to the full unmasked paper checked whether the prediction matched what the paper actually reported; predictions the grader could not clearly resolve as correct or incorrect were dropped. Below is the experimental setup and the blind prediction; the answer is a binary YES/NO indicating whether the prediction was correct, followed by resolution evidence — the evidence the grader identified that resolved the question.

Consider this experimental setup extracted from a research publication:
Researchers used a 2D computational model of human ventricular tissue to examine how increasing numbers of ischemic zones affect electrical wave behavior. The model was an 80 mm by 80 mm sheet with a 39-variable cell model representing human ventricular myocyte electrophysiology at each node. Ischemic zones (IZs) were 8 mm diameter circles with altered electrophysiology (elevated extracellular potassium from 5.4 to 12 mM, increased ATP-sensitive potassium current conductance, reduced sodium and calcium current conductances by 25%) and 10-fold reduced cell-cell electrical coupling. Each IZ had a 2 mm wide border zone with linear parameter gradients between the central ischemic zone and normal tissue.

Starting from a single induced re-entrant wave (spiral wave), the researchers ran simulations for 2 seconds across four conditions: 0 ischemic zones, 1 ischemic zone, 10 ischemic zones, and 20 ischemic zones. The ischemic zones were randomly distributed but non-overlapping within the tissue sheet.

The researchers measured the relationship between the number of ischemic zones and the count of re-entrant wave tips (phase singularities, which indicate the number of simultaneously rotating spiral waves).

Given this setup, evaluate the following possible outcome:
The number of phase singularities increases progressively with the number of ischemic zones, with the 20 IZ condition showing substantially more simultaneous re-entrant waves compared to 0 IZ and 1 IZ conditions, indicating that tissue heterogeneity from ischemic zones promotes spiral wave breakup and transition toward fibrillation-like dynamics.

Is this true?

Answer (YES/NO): YES